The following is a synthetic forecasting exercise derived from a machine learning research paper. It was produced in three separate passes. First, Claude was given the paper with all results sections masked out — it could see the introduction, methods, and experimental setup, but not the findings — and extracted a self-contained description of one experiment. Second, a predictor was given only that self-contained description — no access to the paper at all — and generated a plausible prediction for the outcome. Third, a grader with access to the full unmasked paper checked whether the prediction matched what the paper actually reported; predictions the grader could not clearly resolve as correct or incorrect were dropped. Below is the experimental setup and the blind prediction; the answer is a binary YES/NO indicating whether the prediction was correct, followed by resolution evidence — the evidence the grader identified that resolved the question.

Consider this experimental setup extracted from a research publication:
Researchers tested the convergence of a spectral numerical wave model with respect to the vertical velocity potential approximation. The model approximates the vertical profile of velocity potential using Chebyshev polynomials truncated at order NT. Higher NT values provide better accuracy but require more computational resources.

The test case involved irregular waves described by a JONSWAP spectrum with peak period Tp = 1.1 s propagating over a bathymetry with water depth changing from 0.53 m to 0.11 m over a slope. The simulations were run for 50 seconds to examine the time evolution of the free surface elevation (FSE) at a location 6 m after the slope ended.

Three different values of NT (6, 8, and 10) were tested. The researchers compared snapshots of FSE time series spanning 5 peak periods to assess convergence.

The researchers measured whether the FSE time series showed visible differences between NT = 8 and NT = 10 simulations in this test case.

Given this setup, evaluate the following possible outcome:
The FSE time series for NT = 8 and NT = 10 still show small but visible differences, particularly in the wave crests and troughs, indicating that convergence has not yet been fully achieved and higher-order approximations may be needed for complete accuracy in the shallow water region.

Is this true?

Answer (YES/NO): NO